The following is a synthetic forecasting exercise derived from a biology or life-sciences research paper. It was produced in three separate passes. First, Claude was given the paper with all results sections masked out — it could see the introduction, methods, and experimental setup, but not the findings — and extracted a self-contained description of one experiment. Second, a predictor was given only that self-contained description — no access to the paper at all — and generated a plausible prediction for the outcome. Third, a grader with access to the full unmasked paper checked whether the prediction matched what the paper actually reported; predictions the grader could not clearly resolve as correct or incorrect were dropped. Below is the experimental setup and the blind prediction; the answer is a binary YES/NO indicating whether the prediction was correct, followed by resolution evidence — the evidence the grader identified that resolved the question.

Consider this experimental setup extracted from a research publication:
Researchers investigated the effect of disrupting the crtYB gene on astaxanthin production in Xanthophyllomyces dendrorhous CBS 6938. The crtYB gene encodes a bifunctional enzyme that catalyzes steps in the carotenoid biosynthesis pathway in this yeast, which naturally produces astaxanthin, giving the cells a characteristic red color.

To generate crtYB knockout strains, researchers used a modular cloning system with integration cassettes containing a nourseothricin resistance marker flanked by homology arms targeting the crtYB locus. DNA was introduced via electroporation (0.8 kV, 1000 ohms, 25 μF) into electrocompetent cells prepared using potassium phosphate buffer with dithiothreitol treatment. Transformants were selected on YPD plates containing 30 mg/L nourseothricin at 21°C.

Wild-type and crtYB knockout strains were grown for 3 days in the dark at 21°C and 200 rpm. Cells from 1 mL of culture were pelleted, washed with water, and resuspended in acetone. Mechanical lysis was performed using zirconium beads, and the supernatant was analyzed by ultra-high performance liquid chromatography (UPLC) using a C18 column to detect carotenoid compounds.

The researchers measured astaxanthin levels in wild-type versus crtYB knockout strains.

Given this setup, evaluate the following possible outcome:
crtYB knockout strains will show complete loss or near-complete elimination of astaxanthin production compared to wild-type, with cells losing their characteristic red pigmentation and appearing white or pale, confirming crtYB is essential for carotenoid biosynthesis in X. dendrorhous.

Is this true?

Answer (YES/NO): YES